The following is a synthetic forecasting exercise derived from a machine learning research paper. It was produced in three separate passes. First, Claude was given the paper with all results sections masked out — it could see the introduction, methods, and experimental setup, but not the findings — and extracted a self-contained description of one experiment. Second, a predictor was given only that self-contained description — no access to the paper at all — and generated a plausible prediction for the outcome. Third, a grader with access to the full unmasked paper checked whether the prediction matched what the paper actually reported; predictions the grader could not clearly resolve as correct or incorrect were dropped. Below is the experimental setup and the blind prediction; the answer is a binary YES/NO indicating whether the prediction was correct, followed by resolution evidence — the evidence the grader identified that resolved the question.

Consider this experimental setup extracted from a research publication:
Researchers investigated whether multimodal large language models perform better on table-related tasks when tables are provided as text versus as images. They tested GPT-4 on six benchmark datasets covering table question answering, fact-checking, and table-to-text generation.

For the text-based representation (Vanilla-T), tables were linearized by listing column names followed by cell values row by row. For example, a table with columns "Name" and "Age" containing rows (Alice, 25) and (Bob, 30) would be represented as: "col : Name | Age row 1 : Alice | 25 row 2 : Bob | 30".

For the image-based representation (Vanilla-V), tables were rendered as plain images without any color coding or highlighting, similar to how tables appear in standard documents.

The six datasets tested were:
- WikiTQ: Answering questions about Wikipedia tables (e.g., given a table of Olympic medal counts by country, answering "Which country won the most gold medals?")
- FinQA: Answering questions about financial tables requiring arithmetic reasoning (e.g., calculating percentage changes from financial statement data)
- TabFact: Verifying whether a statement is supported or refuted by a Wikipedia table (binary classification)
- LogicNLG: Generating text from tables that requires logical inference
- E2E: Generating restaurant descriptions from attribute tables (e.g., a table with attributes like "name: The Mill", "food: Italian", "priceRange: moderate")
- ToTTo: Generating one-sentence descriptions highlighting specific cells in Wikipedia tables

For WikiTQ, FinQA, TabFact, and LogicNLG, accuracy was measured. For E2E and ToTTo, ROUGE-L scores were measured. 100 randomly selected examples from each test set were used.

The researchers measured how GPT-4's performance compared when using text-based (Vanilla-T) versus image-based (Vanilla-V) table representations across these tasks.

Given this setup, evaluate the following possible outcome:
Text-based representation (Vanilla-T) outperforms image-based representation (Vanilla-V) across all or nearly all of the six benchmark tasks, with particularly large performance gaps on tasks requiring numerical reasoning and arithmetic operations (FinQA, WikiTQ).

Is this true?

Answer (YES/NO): NO